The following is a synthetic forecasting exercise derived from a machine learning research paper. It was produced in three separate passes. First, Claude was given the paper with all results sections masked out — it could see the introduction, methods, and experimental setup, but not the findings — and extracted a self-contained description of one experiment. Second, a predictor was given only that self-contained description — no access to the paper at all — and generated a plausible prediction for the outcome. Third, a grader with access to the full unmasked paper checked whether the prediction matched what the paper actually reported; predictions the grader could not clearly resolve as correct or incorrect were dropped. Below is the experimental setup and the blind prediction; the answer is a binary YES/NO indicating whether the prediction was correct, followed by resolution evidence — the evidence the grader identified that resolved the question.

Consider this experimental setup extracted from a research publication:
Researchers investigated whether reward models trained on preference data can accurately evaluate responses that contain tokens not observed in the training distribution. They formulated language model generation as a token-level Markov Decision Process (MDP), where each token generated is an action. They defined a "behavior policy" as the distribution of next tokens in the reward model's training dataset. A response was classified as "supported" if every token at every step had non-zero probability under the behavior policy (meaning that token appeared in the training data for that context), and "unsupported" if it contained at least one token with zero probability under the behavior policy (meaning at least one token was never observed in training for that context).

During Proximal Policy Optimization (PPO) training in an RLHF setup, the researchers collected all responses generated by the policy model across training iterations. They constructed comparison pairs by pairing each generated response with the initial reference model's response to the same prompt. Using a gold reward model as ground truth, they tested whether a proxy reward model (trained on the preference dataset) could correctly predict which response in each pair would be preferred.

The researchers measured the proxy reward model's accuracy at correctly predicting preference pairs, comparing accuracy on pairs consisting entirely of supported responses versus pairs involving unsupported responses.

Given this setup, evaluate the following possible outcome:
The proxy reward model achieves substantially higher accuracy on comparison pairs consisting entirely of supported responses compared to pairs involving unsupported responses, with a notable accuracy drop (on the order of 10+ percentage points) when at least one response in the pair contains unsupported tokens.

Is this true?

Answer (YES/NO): YES